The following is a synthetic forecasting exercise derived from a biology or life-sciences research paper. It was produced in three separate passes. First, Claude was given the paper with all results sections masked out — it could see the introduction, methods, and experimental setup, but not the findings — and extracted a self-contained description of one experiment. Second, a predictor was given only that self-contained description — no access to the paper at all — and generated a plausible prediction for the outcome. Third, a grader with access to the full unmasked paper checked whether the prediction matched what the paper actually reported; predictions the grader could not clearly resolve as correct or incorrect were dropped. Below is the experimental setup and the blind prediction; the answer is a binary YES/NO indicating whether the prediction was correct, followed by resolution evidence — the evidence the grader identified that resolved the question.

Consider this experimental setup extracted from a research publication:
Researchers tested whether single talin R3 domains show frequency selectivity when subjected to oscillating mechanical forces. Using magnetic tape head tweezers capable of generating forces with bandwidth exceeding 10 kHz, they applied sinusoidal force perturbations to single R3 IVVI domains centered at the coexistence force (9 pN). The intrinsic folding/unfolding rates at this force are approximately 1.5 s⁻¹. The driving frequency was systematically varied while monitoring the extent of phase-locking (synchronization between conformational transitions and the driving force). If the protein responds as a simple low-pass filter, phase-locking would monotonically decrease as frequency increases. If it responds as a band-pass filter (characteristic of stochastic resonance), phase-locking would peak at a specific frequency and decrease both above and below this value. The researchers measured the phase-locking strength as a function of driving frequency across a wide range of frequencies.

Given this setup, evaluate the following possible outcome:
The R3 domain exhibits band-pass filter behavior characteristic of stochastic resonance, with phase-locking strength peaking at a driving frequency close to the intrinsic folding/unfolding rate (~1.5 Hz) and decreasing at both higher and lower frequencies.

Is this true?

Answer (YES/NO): YES